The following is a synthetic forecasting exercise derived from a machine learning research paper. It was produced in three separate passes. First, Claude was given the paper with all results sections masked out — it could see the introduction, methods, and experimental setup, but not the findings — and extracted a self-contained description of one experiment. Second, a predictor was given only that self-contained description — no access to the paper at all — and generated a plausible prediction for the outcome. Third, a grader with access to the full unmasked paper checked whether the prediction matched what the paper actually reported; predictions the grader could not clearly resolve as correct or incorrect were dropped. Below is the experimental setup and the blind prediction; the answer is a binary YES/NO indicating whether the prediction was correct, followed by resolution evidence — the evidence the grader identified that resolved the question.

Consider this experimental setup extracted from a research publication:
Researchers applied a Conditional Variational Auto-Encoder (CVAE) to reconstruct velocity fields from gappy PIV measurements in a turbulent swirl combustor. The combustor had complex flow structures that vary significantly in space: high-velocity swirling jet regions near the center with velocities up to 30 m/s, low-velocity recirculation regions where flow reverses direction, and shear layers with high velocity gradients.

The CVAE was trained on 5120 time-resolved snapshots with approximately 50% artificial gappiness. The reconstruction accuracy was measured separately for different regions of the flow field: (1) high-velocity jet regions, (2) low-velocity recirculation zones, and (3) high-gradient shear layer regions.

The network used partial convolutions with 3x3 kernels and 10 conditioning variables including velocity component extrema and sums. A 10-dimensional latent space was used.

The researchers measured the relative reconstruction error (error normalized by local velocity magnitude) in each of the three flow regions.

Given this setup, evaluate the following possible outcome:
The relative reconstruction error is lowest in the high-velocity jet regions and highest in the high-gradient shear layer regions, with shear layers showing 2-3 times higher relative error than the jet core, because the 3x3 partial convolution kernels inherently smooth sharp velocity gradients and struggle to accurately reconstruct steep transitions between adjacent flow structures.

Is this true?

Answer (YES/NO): NO